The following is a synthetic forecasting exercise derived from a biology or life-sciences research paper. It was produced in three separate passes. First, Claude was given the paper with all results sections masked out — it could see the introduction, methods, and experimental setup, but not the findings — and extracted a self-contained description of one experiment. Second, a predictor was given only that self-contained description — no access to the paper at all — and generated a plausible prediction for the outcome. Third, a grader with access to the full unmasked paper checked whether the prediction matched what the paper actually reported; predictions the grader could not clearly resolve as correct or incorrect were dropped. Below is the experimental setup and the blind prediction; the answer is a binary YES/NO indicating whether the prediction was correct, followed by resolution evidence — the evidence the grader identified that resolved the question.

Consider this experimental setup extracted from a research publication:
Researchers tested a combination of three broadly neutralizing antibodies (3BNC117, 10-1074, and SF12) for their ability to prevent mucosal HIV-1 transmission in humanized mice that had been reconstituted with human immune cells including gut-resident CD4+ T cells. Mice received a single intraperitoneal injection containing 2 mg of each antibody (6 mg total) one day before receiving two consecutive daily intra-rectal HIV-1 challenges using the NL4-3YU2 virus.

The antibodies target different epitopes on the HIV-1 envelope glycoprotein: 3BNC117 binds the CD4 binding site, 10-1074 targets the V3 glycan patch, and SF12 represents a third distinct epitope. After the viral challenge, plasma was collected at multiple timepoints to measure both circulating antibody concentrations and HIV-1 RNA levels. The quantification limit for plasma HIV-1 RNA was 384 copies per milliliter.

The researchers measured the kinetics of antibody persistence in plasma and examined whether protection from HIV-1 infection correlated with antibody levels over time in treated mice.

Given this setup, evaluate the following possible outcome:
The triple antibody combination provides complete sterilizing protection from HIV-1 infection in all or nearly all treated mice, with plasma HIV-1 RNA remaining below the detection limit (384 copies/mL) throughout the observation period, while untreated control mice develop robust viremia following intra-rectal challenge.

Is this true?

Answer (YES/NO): YES